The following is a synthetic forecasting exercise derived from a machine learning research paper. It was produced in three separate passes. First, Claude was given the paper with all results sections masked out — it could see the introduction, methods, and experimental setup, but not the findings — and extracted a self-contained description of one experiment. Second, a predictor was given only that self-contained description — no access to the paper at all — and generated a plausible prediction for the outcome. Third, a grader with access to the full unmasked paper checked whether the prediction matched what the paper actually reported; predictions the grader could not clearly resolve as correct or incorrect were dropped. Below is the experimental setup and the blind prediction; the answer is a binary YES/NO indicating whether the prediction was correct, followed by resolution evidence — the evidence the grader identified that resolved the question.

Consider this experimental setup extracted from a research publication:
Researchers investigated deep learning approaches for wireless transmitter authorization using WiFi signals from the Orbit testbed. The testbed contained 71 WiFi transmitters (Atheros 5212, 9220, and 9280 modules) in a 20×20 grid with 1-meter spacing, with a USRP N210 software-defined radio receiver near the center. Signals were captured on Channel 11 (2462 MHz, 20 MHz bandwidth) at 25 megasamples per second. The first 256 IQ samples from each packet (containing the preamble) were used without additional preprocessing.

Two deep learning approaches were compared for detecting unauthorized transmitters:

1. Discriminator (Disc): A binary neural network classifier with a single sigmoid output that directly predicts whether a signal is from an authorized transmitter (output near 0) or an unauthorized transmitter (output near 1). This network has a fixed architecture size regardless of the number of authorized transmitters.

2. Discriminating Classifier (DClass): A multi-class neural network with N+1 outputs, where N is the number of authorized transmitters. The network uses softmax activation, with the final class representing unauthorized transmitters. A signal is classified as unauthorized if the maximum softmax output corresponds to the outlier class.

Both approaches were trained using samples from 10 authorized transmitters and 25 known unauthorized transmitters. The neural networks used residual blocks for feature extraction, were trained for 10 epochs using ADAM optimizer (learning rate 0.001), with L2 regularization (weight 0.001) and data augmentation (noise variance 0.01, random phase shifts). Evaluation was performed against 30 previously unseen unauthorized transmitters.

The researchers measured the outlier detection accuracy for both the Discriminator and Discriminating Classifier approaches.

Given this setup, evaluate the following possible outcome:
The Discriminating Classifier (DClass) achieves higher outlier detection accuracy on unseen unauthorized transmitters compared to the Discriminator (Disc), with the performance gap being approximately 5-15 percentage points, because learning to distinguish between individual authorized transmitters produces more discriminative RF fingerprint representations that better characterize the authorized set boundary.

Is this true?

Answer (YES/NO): NO